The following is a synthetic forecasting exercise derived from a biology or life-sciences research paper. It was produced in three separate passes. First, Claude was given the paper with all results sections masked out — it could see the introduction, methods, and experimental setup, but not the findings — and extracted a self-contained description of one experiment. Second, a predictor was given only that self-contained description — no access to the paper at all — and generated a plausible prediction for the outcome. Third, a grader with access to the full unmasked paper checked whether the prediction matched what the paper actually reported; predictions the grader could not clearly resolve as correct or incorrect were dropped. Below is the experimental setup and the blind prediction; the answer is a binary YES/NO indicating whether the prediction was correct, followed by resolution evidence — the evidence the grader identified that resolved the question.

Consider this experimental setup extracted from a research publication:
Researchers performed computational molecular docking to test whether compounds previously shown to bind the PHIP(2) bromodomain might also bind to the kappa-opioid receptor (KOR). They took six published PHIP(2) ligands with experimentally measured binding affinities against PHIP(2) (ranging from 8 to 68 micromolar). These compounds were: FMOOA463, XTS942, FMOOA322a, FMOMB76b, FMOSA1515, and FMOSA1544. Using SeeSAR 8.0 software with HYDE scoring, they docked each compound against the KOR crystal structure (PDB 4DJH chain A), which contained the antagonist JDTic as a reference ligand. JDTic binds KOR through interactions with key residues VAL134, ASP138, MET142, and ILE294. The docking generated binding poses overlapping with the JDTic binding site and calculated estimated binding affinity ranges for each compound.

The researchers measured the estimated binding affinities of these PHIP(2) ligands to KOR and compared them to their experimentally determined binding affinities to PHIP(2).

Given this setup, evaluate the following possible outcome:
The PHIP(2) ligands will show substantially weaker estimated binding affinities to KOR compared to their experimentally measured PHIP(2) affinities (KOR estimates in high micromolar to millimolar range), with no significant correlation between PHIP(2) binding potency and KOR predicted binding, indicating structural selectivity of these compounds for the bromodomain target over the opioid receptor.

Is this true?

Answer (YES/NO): NO